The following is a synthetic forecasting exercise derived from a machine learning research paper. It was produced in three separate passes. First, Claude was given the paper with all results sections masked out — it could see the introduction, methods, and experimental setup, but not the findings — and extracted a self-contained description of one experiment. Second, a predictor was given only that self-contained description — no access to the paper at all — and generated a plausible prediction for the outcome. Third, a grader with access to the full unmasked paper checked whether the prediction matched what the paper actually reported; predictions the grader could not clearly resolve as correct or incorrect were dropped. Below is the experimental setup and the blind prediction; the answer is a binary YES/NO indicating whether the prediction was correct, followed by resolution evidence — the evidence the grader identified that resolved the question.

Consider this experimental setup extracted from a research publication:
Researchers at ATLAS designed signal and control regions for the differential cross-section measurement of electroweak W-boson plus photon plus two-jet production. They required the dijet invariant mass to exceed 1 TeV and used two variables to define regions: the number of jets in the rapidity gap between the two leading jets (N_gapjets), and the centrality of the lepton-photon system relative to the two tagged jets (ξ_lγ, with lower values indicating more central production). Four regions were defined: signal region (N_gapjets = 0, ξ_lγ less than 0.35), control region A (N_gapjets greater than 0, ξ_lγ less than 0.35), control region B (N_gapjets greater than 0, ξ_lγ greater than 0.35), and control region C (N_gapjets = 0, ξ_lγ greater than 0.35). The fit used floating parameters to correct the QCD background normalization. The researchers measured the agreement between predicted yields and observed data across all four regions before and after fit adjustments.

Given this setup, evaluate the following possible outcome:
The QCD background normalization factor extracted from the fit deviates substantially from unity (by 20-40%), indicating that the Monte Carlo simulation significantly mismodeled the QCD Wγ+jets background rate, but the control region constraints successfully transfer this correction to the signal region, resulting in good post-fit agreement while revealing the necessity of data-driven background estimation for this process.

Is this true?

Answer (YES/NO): NO